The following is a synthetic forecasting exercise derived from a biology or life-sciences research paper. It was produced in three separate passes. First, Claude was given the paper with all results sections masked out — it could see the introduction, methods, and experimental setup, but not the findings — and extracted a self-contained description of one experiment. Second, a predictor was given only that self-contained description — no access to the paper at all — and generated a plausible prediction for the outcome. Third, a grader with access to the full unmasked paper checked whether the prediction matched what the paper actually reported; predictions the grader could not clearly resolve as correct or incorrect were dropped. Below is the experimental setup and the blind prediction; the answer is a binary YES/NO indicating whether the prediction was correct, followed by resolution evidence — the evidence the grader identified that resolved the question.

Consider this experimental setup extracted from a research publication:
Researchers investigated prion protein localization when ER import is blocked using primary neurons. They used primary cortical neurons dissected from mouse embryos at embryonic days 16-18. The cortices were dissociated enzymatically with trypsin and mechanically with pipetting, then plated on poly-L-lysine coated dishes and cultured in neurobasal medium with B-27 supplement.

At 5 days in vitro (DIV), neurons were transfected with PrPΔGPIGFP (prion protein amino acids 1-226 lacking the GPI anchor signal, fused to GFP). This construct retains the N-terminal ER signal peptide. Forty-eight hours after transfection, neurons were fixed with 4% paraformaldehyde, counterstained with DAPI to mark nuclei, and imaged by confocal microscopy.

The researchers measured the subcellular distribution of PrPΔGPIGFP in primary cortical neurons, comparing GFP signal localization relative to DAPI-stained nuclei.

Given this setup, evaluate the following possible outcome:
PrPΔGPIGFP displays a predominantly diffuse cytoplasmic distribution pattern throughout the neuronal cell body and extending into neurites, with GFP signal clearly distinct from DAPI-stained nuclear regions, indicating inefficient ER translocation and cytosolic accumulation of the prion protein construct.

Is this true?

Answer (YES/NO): NO